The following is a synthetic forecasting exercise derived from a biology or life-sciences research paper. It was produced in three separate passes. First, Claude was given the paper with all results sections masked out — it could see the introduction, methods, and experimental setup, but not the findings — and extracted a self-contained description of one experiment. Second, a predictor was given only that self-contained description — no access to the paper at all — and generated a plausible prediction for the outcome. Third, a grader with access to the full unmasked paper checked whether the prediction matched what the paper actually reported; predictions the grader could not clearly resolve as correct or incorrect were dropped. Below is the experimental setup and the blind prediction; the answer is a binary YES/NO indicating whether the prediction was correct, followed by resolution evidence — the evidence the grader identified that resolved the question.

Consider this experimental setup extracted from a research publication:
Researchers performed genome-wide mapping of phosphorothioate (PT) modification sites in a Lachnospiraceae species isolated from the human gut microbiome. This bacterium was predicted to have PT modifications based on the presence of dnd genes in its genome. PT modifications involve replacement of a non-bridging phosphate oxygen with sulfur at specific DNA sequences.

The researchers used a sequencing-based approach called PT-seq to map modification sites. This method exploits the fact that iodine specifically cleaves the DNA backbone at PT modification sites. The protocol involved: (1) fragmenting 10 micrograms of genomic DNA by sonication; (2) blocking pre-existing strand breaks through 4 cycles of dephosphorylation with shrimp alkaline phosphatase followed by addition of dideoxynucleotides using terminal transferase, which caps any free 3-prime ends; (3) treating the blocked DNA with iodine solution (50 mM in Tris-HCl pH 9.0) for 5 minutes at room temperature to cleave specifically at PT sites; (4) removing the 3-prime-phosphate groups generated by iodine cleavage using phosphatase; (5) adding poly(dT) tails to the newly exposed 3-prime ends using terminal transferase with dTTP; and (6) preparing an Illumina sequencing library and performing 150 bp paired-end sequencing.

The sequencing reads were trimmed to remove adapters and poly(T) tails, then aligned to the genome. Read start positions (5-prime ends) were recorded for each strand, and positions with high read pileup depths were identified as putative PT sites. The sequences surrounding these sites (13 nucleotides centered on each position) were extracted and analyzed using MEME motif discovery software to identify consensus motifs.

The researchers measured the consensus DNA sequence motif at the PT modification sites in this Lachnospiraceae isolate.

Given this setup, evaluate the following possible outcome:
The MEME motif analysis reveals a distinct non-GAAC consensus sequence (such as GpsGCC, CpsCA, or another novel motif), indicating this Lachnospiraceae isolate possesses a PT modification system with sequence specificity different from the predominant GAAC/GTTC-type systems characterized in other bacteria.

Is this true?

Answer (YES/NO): YES